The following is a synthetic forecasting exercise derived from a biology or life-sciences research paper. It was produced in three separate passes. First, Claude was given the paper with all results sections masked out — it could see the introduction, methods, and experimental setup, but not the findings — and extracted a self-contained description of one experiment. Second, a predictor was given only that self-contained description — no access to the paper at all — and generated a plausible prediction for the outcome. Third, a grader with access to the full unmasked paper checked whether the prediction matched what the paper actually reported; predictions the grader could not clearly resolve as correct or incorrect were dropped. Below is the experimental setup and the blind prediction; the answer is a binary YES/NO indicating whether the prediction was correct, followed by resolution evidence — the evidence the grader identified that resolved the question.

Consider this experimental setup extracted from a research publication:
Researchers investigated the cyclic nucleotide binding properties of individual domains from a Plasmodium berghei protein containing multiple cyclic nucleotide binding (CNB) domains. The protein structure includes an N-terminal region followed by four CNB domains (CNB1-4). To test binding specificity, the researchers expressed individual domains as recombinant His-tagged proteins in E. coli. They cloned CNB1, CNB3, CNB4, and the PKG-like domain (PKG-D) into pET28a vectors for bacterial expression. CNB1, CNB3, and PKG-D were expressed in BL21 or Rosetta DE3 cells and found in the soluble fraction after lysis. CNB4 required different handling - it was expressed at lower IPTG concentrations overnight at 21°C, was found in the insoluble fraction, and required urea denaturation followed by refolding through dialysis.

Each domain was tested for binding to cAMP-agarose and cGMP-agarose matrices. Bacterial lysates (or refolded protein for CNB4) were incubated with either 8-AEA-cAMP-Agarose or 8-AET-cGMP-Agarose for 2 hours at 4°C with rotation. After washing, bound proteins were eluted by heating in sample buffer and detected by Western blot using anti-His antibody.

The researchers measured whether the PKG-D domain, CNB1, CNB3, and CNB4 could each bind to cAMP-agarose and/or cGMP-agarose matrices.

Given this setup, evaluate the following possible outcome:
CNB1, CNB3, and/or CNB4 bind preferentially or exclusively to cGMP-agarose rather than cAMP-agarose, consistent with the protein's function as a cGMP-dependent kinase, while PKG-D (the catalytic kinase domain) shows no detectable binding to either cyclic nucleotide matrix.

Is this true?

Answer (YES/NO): NO